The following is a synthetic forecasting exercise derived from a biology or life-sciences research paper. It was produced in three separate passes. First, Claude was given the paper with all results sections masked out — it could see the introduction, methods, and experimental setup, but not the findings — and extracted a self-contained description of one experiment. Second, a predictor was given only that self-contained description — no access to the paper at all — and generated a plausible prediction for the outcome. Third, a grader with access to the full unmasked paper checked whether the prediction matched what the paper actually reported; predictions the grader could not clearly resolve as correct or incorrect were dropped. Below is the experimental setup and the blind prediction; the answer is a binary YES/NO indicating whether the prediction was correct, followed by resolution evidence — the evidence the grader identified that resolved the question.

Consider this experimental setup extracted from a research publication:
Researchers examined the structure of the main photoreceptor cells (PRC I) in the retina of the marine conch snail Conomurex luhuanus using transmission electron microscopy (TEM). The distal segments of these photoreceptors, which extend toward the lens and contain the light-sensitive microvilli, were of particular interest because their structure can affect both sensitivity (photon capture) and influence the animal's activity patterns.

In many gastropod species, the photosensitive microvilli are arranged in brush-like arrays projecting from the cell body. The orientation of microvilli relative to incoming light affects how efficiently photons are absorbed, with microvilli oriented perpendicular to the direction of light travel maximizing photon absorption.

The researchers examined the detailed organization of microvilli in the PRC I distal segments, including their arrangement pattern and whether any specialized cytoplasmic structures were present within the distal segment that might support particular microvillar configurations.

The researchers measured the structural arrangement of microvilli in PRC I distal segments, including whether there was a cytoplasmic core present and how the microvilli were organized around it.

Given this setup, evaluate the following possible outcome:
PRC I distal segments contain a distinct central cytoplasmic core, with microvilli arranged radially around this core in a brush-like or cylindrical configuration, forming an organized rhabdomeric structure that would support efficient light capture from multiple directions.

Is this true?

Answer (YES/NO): YES